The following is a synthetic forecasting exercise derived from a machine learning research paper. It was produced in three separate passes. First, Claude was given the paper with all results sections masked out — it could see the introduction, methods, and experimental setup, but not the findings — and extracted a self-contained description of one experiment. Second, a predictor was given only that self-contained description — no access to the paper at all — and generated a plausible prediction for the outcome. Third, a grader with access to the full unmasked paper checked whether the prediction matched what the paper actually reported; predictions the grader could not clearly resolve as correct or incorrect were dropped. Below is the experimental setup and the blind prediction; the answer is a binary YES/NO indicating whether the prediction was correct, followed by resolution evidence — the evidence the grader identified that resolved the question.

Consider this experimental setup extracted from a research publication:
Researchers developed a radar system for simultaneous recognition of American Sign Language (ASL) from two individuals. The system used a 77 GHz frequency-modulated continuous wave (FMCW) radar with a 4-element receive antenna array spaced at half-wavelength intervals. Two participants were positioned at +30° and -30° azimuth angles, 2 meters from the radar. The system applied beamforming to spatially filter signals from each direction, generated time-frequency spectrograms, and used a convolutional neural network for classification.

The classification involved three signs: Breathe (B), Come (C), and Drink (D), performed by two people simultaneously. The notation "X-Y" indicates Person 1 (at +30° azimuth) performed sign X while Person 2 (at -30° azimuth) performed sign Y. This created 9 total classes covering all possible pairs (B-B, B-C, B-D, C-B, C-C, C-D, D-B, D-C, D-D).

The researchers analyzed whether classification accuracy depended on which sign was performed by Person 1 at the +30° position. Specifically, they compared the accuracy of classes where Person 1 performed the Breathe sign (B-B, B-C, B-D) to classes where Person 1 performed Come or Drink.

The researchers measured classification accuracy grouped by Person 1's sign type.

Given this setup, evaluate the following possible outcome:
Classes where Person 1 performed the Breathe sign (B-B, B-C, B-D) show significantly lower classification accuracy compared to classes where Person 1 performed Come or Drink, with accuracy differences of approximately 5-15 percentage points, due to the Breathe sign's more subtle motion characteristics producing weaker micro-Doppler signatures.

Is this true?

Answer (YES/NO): NO